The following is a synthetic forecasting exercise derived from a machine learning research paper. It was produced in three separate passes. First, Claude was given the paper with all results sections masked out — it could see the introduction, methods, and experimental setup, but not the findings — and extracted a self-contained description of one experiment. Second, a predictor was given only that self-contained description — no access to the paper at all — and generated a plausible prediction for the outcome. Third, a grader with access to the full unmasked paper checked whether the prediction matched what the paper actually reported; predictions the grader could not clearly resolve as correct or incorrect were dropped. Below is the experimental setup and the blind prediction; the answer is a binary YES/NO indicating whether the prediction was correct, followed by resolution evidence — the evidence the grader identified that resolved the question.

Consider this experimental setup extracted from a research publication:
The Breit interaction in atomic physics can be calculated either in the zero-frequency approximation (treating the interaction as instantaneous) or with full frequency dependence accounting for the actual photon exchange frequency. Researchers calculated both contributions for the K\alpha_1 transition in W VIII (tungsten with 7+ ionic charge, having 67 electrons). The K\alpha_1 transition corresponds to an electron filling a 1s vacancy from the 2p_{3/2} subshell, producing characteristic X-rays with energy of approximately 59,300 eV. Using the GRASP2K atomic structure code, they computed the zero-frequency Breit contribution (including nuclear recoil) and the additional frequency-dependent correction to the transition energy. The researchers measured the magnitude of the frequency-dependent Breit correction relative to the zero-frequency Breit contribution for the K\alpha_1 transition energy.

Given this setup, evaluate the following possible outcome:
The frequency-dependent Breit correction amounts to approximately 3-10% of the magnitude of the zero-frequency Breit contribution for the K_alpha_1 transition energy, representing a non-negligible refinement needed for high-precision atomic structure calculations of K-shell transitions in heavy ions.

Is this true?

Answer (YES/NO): NO